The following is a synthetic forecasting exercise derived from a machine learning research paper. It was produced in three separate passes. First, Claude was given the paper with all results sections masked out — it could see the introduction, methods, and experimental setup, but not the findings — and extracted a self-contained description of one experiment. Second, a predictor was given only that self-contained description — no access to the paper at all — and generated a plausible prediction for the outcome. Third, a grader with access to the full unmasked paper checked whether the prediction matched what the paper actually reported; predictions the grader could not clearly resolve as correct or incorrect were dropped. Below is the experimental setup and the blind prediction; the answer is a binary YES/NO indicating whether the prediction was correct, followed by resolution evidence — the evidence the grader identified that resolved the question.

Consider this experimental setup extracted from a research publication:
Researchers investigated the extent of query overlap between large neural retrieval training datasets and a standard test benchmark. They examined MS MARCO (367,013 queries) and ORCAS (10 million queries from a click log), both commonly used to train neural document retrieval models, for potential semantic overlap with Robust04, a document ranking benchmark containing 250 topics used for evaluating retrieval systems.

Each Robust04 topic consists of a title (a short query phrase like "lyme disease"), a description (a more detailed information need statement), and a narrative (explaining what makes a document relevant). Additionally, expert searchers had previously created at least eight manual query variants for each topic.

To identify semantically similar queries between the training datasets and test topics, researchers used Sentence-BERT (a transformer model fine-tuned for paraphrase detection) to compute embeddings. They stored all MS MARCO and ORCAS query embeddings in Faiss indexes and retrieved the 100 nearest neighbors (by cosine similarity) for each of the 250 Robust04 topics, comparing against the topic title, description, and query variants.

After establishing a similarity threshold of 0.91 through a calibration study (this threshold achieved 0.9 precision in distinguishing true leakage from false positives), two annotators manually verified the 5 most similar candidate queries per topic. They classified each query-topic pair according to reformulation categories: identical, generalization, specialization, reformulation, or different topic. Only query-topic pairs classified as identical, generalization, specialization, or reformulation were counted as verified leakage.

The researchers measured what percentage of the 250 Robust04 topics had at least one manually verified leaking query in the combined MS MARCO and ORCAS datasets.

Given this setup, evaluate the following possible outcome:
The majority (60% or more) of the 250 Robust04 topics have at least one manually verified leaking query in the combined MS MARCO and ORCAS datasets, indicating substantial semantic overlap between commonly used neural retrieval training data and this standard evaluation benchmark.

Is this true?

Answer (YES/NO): YES